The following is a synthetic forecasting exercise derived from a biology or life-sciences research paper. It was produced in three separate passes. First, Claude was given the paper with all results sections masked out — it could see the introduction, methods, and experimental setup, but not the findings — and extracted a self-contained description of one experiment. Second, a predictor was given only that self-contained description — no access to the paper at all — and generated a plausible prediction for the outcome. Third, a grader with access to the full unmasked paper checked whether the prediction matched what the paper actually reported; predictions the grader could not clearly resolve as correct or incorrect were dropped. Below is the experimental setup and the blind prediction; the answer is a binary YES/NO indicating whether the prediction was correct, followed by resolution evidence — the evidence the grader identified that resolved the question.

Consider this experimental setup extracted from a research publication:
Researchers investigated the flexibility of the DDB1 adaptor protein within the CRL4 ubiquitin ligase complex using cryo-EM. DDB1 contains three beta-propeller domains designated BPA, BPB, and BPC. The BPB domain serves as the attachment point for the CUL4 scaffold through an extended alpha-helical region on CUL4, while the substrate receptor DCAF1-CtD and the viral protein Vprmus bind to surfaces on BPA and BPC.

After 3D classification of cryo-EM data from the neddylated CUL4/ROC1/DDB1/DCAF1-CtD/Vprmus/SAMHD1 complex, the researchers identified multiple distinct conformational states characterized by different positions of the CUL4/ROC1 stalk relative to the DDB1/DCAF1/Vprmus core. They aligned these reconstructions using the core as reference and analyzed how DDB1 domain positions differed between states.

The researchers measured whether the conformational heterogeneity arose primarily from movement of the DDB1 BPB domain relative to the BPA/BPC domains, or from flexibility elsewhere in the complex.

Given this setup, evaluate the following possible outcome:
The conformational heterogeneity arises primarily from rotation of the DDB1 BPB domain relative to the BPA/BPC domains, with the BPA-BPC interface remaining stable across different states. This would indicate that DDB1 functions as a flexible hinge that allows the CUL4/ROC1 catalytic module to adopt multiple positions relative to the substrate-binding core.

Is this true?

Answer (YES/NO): YES